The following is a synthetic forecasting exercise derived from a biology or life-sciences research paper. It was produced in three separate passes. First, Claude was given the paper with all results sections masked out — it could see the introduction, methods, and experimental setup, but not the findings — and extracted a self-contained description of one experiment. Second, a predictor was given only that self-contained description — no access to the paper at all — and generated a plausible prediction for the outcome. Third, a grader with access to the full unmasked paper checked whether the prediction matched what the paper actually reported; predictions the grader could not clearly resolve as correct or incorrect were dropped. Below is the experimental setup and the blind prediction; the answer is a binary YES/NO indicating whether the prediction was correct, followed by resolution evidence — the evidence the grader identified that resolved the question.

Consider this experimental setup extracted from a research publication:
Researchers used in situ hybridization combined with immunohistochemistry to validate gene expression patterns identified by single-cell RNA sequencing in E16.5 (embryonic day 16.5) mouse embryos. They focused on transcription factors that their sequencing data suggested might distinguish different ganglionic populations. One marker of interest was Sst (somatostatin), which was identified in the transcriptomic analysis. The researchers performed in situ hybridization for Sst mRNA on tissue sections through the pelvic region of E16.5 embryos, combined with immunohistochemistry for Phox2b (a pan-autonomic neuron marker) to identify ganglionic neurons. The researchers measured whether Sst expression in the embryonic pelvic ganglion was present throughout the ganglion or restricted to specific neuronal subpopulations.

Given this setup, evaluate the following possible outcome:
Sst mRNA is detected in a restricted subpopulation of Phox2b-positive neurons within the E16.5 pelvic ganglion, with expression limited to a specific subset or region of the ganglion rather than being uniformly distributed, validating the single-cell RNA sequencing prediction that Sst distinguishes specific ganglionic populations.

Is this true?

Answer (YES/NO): YES